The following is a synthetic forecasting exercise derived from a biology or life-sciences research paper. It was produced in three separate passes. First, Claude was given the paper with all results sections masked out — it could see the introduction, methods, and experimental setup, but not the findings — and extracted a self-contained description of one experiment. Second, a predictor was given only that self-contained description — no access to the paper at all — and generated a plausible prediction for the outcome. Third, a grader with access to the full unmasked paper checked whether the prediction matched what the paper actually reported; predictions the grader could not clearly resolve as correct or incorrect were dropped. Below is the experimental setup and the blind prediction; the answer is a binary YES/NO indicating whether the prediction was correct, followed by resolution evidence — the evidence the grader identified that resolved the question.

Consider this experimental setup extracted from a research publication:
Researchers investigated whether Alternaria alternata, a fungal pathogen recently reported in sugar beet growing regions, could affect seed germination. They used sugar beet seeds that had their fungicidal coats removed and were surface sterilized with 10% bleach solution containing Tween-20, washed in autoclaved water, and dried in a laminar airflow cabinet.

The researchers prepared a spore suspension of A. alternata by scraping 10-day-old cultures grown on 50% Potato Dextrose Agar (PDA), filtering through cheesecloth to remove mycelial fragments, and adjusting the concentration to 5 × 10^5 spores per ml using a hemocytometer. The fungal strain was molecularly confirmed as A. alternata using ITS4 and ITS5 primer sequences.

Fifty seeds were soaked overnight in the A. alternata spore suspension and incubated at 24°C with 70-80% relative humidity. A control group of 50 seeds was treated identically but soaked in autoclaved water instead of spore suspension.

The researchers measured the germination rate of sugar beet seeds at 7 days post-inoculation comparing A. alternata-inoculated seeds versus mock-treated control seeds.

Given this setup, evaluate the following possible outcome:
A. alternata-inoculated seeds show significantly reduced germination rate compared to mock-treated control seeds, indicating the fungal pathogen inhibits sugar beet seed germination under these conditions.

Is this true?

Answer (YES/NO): YES